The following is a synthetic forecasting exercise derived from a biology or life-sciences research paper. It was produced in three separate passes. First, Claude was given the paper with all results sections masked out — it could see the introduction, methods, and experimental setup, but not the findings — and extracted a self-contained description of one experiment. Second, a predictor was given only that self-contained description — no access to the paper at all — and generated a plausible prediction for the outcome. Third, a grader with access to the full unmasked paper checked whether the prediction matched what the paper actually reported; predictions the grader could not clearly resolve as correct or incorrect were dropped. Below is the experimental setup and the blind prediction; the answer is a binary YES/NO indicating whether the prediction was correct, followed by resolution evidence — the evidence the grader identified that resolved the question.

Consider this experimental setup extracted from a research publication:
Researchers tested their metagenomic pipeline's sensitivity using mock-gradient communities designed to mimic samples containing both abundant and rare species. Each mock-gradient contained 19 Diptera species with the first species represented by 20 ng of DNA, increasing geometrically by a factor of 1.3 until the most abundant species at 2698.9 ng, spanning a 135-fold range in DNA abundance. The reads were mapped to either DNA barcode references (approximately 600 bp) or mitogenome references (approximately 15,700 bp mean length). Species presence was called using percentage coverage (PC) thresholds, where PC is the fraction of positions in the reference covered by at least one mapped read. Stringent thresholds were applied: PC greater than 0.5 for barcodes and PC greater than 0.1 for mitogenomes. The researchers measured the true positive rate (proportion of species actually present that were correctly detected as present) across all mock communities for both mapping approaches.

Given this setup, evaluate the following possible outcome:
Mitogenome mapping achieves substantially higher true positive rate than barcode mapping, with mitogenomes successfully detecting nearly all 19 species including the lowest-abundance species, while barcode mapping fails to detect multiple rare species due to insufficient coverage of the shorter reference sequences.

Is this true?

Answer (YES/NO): NO